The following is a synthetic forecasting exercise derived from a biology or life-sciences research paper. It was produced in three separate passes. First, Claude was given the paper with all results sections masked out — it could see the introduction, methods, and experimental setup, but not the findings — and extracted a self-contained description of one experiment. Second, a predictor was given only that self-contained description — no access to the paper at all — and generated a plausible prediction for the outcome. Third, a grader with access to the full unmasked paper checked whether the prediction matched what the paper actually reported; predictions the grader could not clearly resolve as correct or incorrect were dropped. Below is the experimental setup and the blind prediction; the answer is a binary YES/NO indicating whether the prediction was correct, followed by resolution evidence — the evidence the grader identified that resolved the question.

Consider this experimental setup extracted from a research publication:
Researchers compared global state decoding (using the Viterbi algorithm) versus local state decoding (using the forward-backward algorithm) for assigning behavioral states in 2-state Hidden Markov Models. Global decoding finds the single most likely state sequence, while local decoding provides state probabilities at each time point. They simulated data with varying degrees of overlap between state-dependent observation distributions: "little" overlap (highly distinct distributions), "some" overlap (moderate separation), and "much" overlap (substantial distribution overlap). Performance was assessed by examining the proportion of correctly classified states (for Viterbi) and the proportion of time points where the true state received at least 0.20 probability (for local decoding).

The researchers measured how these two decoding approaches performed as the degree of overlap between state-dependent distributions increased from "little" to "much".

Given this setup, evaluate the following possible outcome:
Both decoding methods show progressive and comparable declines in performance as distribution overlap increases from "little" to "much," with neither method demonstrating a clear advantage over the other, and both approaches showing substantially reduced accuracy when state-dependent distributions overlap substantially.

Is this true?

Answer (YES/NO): NO